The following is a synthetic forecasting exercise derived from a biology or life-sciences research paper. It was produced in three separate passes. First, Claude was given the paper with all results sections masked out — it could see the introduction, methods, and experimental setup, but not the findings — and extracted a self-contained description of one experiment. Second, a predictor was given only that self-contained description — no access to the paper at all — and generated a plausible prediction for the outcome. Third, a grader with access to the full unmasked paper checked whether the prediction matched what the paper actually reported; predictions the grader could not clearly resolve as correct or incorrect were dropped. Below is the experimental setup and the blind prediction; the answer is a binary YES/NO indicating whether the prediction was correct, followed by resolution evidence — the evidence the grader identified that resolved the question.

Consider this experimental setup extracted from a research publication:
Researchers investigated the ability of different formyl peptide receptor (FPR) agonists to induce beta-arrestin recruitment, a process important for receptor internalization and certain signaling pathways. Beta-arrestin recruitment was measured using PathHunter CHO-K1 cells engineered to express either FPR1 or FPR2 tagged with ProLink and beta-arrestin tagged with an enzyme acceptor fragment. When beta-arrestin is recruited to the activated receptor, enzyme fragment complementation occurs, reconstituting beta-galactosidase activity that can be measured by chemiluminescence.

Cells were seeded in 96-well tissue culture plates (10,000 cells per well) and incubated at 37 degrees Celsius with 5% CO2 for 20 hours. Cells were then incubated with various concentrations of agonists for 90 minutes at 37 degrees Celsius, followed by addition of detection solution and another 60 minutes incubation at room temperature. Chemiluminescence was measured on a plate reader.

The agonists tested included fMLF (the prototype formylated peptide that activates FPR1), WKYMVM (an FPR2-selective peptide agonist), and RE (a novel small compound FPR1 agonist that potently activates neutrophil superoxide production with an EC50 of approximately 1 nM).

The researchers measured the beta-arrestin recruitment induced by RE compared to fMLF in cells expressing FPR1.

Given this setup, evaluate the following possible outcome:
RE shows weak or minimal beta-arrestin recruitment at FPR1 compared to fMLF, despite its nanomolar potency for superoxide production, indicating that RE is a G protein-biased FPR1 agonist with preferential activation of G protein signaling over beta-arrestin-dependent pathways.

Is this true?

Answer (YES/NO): YES